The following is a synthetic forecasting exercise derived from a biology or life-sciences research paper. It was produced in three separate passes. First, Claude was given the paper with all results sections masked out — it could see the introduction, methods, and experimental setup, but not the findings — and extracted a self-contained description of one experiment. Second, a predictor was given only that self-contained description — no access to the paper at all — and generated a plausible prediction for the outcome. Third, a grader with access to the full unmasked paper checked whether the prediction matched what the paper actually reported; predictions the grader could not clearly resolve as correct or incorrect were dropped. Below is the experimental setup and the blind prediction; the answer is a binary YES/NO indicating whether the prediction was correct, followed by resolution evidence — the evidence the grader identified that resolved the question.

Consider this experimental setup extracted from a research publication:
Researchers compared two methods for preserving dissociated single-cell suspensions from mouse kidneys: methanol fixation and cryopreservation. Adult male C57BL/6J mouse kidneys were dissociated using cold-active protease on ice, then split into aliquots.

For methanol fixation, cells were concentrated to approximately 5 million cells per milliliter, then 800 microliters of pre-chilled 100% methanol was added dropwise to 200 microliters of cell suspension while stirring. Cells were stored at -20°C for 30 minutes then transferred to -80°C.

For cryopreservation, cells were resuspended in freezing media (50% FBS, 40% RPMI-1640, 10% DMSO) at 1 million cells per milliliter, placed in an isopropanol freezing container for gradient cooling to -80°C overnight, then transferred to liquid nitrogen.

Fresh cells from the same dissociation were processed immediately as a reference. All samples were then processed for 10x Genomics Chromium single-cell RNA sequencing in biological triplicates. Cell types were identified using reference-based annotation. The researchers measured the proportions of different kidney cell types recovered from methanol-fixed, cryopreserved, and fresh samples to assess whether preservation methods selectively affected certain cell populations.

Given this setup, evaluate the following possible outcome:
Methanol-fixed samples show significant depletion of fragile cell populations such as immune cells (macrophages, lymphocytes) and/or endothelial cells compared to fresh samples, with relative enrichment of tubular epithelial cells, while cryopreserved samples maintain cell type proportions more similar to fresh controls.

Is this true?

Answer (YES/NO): NO